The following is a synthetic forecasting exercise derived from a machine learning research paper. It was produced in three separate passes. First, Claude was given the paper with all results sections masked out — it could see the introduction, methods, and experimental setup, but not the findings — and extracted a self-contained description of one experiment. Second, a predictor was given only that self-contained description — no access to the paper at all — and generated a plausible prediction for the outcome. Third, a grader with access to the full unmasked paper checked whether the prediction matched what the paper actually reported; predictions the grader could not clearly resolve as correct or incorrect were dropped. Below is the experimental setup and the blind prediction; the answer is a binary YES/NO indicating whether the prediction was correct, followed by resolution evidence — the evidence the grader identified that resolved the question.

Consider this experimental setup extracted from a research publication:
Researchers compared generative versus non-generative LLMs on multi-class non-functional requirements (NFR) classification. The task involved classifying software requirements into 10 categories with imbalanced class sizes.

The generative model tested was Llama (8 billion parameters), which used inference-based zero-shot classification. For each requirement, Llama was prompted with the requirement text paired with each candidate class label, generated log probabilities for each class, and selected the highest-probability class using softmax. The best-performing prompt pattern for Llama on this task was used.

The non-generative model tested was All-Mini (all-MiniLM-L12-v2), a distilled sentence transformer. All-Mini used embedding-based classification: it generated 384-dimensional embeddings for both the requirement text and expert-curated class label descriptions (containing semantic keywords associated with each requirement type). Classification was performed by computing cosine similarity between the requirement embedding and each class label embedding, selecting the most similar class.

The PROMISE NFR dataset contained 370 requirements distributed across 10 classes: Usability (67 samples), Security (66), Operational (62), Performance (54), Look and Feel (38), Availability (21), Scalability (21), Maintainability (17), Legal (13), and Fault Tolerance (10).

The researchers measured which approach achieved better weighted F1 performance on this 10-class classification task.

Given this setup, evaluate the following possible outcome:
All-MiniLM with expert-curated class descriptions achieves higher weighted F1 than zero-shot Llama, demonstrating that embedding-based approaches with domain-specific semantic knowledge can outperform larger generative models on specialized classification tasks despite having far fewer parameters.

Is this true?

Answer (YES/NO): YES